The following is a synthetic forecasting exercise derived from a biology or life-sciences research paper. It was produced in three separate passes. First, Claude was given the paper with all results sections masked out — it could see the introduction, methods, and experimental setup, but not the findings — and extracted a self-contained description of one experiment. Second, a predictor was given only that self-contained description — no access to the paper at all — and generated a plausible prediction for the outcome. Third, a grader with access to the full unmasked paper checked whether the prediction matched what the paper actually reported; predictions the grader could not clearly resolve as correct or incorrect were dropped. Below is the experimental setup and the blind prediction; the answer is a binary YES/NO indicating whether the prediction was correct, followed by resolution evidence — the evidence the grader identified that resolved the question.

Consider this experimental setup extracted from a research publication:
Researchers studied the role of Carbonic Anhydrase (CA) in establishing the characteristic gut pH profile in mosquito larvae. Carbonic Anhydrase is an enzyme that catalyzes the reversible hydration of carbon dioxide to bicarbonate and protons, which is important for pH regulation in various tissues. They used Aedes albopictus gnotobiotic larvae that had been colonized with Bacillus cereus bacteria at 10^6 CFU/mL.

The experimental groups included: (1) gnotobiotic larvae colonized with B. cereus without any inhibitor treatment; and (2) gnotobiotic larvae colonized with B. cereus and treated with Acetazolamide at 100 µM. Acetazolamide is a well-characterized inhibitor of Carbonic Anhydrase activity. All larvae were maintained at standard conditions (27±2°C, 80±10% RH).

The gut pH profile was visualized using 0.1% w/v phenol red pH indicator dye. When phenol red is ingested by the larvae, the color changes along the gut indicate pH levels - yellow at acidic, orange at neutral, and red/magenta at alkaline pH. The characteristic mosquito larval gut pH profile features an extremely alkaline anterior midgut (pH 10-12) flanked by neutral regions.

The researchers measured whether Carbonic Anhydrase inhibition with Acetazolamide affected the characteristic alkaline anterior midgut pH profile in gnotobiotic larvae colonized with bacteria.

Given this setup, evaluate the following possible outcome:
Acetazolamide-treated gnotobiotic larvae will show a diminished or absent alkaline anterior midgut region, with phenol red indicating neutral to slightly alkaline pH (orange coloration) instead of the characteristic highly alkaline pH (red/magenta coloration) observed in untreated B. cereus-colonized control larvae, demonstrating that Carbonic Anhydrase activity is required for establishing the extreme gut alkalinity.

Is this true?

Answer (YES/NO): YES